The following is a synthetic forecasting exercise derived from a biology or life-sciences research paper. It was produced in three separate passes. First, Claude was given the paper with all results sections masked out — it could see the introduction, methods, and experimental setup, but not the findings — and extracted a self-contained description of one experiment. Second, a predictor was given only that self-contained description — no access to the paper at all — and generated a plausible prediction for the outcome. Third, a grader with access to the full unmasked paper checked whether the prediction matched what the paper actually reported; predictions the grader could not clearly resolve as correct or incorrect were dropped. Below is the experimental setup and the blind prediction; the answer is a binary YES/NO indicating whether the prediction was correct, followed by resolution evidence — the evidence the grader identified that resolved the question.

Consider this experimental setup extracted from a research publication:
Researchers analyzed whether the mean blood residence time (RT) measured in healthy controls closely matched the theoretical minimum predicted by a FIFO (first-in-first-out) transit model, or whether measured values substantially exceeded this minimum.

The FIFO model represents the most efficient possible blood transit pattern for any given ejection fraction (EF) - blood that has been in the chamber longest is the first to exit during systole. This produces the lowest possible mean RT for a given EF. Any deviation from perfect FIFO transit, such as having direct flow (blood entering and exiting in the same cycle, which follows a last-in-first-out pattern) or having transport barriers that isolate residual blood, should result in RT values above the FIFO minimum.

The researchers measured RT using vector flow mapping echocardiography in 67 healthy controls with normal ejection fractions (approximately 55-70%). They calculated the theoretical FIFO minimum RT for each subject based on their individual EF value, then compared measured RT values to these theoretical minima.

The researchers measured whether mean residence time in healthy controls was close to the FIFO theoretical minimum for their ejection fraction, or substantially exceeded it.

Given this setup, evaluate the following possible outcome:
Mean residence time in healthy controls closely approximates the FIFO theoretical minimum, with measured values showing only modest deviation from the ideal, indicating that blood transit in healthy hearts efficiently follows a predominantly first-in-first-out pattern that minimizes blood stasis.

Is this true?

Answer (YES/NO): NO